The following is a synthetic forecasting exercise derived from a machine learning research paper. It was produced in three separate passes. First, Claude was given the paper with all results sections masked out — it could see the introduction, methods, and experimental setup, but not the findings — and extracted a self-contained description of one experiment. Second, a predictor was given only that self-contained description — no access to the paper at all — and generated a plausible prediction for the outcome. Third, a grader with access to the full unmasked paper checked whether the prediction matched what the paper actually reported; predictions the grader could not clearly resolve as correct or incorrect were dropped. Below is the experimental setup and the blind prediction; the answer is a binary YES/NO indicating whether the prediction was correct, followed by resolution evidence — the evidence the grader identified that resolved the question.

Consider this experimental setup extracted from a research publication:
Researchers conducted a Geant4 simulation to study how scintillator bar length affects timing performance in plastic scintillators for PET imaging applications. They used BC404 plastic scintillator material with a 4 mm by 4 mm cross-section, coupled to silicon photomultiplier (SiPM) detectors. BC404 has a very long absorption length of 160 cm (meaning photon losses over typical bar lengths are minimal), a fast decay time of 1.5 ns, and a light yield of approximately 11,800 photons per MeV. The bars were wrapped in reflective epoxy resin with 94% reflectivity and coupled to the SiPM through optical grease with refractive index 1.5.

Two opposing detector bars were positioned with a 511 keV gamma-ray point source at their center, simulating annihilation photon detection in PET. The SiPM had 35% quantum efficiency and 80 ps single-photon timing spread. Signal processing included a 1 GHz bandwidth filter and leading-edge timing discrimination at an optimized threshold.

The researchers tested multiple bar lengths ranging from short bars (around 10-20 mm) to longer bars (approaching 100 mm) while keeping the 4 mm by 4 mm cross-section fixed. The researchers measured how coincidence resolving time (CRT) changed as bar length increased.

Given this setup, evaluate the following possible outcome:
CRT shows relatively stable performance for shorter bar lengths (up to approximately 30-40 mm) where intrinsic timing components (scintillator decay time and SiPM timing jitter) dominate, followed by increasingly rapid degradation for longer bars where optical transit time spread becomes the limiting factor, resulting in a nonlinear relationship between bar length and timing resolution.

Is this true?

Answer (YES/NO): YES